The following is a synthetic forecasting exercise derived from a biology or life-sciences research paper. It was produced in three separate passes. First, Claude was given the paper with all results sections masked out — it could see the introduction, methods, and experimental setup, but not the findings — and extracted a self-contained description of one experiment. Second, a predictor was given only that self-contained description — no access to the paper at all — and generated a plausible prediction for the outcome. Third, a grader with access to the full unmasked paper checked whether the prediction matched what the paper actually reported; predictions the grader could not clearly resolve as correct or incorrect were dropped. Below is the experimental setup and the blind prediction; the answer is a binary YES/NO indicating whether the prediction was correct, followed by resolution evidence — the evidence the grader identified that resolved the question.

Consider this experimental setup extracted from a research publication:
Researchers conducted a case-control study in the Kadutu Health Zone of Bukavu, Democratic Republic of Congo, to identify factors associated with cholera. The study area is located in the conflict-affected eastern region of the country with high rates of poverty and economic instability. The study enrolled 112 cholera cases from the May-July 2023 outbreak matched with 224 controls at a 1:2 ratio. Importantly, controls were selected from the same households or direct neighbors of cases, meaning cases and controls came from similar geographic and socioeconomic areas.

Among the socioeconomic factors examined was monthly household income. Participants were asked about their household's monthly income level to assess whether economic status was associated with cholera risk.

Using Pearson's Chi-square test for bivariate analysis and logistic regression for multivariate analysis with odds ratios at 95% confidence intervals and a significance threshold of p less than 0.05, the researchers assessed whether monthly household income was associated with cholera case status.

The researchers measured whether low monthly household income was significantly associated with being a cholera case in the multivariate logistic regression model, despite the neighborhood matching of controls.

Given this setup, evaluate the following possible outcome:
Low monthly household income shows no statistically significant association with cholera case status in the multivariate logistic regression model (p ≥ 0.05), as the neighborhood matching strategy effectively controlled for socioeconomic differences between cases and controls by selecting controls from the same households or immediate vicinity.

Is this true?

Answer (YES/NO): NO